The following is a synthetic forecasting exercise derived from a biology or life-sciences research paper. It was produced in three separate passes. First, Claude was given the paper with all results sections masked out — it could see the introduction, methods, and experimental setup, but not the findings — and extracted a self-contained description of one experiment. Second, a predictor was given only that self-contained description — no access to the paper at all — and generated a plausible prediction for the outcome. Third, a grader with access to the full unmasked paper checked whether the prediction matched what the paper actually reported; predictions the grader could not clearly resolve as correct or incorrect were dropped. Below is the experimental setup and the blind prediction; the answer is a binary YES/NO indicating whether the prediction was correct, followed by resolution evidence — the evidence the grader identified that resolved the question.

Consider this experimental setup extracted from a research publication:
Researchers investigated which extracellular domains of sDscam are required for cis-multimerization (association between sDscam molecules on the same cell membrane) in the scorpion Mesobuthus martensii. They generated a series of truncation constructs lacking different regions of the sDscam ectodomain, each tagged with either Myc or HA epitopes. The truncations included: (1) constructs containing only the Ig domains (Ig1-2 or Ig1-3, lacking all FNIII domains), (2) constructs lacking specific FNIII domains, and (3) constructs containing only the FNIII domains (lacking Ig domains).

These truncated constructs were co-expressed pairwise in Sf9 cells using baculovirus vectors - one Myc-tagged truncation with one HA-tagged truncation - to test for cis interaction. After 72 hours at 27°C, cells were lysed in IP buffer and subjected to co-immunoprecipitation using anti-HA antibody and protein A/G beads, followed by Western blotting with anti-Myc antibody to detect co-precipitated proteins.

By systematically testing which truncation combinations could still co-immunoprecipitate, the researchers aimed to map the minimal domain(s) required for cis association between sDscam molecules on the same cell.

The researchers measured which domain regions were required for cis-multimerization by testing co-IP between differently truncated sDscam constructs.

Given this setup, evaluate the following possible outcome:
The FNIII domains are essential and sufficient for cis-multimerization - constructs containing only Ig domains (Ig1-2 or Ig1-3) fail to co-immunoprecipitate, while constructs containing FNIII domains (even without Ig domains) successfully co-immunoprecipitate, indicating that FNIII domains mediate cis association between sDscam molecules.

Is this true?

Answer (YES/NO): YES